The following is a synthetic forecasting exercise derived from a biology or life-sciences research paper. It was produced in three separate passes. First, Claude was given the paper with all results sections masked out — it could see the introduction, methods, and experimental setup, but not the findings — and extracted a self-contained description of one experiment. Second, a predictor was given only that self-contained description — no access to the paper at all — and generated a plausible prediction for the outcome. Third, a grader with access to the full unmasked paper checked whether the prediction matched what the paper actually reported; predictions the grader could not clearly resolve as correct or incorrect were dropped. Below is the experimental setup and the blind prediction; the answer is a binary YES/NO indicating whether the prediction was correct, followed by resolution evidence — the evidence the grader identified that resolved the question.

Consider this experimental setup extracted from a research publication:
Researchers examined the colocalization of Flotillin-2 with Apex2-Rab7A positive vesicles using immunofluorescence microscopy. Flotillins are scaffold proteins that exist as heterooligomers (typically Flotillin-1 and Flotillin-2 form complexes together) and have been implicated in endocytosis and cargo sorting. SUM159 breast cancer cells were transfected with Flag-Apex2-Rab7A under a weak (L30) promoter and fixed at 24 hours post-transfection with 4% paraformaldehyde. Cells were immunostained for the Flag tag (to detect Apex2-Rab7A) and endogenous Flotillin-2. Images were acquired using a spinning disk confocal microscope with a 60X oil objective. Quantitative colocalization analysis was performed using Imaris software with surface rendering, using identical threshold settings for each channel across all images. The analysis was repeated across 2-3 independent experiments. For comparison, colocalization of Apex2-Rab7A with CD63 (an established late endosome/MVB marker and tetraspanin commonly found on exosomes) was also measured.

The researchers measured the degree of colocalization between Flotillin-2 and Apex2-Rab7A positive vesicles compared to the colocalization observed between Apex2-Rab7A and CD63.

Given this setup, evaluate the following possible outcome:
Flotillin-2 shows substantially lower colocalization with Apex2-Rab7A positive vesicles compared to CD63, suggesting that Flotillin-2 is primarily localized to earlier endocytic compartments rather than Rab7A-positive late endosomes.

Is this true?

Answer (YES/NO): NO